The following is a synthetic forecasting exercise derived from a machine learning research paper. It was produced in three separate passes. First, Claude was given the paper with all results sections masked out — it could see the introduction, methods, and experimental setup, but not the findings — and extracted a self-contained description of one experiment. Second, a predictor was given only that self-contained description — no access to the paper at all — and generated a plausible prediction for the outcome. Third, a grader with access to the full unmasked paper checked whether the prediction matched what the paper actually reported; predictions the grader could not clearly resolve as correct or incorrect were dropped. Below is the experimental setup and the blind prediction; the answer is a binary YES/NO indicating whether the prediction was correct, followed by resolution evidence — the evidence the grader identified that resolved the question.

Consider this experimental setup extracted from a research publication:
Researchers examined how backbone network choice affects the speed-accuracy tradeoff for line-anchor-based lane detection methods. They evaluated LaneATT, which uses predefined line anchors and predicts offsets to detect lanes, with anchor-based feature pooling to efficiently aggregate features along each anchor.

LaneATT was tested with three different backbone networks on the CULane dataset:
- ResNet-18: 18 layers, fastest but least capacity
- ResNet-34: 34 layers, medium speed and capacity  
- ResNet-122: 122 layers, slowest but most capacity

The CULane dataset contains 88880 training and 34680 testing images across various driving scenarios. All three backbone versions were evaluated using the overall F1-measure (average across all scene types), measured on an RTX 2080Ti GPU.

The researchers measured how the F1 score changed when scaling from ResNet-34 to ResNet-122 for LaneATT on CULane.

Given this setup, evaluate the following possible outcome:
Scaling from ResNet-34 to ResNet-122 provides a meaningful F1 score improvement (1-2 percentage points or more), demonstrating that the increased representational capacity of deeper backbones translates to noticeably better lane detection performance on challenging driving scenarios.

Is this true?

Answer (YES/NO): NO